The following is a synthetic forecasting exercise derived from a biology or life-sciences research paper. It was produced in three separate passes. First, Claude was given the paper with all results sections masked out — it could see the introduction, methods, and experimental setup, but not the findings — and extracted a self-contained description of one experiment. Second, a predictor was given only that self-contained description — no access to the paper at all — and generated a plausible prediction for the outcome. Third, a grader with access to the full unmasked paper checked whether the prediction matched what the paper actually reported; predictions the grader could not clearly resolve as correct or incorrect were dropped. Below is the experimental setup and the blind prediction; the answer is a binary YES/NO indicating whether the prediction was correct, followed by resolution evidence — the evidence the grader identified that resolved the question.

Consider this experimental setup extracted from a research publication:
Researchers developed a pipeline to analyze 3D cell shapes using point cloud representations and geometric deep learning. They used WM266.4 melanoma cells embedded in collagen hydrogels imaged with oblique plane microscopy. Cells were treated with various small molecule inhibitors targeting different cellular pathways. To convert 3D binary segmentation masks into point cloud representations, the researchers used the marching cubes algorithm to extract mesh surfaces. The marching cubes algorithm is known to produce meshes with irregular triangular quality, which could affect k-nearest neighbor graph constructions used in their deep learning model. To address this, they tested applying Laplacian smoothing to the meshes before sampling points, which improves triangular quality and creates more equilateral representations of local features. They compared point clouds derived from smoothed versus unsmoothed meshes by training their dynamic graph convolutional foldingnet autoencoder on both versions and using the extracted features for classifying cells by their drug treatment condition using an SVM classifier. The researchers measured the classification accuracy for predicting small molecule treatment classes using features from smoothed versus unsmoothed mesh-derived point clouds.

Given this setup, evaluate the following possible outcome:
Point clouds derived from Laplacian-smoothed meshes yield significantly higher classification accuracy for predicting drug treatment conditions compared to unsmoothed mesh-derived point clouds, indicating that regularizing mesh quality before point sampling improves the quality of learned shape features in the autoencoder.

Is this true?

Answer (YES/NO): NO